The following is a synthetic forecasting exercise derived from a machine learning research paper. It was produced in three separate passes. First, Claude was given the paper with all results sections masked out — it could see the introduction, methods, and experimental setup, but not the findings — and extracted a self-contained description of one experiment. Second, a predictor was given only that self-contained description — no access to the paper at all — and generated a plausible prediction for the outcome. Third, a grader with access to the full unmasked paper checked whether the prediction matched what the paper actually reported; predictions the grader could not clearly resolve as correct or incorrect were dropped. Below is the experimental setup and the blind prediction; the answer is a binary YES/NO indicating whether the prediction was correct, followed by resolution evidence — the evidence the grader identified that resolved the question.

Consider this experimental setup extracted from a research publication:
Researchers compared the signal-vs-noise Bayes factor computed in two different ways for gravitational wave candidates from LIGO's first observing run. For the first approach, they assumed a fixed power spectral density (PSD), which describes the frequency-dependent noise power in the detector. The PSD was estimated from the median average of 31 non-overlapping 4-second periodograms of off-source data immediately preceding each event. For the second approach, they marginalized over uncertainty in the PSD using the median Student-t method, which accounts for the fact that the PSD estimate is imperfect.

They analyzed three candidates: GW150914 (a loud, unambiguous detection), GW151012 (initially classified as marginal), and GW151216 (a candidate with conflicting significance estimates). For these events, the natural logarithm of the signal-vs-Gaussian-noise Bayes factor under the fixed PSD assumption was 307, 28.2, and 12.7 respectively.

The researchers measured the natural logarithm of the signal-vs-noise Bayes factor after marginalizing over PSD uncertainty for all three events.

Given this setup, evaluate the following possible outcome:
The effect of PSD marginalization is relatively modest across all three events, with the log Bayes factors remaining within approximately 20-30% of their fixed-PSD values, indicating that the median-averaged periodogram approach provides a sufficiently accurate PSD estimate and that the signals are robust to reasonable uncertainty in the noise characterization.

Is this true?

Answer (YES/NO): NO